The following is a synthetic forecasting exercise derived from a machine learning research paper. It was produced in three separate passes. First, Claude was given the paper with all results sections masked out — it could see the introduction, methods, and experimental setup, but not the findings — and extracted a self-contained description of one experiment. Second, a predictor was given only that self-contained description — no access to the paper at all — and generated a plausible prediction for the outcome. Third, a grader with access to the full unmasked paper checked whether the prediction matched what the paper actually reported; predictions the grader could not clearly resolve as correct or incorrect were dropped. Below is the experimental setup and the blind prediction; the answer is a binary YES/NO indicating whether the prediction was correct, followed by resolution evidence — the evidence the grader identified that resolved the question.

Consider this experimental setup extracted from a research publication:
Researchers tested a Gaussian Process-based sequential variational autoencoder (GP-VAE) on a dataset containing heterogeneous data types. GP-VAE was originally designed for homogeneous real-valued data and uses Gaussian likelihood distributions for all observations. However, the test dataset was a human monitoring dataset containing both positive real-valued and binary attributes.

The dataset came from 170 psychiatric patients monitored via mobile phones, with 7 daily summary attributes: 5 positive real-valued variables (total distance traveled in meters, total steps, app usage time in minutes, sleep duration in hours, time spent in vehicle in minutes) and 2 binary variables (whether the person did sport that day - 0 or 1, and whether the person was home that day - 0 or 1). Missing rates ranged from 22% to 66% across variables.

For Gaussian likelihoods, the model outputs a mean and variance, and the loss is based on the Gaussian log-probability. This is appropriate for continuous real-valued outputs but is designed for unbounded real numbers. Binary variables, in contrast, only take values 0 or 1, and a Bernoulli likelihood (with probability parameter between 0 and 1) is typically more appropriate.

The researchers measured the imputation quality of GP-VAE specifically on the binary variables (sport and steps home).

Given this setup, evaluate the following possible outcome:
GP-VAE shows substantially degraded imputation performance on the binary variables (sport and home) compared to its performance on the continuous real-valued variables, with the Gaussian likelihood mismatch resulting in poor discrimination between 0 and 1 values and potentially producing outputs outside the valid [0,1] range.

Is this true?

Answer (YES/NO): NO